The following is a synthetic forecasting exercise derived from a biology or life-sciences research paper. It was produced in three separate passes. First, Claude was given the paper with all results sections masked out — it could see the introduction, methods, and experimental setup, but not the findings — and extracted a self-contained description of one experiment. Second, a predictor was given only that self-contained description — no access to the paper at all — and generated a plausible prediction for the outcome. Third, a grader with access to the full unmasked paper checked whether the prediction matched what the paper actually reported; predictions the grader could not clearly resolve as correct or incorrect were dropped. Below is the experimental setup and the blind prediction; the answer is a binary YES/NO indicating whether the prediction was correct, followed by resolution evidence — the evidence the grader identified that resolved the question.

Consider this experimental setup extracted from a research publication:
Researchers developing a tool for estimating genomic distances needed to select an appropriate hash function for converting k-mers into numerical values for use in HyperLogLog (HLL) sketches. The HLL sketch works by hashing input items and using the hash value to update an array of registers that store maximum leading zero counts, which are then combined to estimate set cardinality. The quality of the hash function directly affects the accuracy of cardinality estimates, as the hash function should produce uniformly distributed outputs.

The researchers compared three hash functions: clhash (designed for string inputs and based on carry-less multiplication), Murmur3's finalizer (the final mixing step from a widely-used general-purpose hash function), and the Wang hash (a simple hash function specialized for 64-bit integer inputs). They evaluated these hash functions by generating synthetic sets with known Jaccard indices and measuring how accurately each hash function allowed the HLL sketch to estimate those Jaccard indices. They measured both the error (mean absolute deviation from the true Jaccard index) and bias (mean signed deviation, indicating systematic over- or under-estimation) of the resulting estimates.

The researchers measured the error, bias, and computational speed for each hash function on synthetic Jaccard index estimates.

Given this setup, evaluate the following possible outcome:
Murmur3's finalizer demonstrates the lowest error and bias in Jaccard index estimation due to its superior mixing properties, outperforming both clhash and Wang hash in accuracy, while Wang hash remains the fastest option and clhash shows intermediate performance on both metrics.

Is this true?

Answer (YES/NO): NO